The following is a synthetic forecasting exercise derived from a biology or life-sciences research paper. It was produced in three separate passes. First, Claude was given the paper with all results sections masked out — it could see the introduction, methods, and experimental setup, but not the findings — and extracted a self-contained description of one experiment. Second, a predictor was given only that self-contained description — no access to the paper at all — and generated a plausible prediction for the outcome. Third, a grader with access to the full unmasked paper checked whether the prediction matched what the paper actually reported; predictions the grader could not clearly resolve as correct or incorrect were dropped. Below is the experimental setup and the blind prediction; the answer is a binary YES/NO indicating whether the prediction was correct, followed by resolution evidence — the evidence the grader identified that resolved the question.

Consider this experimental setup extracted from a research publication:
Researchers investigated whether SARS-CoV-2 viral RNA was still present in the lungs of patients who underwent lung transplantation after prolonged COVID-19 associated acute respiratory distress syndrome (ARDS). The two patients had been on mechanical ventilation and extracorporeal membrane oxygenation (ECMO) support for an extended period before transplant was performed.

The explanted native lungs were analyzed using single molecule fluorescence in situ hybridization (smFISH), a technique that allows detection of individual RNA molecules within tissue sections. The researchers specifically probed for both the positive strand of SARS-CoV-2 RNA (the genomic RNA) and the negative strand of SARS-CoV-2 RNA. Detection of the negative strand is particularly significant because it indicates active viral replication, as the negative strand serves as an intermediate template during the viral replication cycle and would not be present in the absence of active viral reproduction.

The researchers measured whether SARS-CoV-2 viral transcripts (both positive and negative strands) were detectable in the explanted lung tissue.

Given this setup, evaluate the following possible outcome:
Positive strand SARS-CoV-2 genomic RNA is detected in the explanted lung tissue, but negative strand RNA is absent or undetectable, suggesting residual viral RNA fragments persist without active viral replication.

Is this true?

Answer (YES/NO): NO